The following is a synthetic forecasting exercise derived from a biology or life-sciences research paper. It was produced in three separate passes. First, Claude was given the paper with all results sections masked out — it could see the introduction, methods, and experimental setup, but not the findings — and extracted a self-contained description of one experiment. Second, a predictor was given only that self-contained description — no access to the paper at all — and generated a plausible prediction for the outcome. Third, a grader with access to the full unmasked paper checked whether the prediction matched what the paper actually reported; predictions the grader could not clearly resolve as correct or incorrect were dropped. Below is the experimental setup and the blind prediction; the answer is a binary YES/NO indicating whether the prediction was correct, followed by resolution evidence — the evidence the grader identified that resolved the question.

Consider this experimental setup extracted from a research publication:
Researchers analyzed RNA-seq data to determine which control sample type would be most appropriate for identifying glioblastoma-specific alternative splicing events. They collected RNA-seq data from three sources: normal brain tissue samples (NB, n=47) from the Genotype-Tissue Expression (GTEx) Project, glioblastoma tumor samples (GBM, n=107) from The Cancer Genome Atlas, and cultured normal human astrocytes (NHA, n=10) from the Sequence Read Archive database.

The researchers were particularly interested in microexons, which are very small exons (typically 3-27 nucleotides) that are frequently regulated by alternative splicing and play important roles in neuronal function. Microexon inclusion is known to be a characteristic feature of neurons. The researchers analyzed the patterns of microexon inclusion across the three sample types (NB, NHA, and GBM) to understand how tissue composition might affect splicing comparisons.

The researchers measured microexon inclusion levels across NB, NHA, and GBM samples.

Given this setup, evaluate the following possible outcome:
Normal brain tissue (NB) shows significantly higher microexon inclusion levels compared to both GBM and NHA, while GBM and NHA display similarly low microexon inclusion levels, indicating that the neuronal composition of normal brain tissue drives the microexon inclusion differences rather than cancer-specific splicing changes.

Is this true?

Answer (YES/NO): YES